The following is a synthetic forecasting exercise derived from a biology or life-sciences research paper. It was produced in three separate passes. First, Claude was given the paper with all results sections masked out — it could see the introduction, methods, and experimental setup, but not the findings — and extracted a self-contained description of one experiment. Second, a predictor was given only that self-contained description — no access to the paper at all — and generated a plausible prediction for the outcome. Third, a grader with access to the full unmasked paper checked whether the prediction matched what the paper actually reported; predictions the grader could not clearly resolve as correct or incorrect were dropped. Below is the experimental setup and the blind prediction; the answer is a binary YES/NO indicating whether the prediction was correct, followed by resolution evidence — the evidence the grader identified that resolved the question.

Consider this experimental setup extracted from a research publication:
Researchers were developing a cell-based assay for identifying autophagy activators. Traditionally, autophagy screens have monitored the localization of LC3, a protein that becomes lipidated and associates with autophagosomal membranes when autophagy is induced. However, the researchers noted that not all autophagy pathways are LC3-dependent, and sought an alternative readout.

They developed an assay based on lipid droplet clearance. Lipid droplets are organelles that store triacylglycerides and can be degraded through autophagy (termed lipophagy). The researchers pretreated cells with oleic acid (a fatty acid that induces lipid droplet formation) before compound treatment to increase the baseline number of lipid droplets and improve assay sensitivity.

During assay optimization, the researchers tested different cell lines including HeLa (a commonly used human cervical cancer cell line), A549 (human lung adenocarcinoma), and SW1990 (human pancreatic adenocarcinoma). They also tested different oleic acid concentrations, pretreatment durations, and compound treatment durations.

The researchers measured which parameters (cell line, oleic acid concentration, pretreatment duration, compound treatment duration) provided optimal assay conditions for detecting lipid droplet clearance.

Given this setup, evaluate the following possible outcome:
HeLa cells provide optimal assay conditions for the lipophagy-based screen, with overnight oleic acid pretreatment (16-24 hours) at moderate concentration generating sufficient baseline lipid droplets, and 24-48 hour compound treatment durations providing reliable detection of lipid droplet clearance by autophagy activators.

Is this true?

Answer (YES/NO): NO